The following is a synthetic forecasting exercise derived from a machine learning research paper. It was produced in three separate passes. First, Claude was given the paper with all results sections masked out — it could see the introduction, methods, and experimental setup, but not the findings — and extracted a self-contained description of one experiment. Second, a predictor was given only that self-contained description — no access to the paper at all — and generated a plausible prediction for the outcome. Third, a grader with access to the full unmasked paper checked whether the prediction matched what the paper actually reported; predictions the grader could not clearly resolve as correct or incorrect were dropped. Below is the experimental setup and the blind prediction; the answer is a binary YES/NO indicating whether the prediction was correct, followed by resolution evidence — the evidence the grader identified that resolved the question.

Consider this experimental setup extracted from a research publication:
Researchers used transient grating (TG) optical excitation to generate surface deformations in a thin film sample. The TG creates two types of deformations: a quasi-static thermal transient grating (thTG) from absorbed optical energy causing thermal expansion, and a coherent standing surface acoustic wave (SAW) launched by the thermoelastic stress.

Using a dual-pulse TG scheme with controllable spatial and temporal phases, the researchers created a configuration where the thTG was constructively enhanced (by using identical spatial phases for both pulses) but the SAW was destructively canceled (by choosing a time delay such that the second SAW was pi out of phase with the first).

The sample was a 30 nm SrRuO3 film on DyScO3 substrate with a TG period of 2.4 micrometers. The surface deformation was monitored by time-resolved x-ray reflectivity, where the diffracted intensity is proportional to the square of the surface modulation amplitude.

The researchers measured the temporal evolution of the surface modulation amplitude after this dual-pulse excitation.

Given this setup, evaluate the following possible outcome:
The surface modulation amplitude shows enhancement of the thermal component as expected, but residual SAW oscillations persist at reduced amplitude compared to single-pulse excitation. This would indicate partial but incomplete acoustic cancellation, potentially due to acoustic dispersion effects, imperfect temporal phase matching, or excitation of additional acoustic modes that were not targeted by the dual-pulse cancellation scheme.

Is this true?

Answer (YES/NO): NO